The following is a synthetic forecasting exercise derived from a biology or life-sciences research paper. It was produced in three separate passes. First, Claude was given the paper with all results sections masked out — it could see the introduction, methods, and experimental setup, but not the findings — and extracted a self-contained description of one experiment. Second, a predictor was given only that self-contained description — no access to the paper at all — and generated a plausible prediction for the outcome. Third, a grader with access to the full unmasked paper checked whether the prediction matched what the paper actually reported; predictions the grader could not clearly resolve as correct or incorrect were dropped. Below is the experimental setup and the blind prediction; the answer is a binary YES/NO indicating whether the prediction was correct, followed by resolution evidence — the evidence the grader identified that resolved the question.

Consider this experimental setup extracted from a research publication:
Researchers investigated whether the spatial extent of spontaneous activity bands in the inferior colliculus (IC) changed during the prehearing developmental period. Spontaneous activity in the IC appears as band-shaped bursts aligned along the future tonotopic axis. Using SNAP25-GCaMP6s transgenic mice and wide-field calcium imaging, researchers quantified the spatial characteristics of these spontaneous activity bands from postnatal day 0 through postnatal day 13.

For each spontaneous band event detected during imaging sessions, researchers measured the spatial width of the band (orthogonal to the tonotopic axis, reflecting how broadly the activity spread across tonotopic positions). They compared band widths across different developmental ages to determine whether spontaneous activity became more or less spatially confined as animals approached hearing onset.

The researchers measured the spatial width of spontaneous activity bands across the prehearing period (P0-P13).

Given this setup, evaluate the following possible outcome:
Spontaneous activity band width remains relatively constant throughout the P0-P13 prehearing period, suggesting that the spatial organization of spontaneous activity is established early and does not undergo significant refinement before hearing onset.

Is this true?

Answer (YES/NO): NO